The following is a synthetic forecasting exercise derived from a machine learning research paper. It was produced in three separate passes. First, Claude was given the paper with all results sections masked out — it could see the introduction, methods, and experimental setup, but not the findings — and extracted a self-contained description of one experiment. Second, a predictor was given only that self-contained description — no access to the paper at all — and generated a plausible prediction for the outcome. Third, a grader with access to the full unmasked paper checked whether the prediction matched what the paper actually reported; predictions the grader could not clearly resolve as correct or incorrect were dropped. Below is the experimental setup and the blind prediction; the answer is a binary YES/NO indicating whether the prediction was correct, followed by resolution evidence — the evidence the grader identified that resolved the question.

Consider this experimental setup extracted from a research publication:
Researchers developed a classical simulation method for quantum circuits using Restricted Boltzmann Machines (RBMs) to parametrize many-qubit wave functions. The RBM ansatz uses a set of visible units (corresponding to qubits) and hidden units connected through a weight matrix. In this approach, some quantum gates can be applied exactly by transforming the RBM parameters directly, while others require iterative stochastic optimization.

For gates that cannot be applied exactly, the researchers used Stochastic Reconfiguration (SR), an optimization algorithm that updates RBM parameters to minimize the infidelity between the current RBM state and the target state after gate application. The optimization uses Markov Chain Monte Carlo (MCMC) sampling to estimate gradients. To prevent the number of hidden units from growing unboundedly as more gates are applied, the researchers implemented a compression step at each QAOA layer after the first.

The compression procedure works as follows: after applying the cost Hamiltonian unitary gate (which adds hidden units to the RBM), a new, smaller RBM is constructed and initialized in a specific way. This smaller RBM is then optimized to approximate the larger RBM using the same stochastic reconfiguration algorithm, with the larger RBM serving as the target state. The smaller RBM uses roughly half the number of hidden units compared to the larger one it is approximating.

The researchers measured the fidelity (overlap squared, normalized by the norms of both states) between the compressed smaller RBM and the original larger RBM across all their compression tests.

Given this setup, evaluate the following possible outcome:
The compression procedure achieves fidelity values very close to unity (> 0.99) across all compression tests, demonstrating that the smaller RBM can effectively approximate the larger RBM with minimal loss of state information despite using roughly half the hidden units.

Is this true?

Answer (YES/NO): NO